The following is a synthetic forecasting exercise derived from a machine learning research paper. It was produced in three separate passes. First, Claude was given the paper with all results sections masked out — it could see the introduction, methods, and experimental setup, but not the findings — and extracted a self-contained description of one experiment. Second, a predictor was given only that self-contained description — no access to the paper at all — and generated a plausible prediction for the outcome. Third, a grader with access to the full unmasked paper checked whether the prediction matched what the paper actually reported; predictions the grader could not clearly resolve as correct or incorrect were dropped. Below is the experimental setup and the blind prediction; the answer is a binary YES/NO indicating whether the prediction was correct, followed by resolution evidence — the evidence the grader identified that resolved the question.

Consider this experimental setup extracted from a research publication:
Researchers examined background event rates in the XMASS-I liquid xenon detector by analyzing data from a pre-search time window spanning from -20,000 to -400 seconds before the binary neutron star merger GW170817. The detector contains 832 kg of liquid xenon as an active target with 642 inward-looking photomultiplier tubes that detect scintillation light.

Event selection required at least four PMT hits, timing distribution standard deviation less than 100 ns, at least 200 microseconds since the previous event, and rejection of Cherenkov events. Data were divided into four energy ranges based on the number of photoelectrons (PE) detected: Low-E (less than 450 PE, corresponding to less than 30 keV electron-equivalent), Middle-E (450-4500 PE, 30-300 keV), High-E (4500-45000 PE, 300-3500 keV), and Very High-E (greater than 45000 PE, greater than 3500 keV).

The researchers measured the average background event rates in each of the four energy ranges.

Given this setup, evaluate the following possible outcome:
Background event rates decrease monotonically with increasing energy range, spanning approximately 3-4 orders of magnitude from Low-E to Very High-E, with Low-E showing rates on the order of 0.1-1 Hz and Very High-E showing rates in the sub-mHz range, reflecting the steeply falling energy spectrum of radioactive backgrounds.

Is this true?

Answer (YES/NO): NO